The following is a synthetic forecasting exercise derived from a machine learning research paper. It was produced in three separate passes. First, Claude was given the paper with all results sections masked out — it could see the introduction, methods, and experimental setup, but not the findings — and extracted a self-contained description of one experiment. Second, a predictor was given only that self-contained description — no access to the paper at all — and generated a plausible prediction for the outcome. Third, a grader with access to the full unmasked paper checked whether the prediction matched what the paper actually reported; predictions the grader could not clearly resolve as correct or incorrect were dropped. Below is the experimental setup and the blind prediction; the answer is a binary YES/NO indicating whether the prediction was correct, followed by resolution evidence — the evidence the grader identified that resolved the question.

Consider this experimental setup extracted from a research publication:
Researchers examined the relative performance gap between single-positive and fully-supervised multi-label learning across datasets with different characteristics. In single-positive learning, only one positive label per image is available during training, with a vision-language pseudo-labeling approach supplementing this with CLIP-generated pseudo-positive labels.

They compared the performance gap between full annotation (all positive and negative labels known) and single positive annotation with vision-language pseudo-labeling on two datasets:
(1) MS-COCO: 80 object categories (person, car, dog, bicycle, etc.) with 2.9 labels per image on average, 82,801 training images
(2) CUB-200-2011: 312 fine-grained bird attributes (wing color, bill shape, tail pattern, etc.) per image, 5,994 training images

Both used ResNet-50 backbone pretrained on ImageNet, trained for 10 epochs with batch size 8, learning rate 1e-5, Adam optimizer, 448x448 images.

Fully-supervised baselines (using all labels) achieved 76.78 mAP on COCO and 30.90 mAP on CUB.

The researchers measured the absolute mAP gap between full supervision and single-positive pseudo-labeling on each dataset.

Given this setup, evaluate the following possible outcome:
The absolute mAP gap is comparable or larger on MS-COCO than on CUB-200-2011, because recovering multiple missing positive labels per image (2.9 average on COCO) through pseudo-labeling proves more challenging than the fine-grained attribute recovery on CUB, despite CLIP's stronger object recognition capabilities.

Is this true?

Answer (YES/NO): NO